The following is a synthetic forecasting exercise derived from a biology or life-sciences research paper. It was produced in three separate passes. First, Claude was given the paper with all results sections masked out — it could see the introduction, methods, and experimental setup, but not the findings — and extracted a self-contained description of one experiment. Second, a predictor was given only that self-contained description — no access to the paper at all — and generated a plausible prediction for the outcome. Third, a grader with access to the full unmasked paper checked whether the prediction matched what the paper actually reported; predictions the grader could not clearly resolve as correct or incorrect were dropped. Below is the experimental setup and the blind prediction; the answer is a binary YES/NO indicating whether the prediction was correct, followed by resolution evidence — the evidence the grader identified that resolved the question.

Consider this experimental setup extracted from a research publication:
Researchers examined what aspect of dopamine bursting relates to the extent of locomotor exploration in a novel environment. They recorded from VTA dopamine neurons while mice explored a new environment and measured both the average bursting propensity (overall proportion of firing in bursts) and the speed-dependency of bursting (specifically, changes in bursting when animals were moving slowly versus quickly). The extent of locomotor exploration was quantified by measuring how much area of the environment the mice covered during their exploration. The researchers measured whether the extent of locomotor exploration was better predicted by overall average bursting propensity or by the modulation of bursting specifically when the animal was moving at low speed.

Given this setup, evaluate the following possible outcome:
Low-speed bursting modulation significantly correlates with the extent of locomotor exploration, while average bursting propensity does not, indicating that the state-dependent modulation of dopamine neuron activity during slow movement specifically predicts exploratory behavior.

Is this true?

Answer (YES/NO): YES